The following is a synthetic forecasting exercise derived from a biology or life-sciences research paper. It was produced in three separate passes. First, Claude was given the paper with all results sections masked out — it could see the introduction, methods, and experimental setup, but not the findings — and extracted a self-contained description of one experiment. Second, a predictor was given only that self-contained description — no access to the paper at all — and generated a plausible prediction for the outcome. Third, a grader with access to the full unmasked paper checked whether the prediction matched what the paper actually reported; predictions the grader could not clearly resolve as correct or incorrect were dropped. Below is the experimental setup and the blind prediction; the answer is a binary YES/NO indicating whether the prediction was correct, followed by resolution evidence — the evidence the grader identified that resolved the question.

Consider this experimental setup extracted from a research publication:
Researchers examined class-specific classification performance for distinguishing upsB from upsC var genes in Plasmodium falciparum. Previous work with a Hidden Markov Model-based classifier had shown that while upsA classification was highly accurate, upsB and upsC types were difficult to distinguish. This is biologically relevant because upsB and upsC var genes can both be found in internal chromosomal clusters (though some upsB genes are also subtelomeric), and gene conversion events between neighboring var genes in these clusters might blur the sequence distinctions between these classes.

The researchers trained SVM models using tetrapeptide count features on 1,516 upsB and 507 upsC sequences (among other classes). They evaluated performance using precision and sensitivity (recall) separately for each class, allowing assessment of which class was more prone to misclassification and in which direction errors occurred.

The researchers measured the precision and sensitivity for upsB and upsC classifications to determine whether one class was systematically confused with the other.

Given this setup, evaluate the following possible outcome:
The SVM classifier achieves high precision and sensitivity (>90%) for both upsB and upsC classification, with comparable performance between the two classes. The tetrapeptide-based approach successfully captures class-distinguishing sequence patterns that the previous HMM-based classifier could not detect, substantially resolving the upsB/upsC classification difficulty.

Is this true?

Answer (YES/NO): NO